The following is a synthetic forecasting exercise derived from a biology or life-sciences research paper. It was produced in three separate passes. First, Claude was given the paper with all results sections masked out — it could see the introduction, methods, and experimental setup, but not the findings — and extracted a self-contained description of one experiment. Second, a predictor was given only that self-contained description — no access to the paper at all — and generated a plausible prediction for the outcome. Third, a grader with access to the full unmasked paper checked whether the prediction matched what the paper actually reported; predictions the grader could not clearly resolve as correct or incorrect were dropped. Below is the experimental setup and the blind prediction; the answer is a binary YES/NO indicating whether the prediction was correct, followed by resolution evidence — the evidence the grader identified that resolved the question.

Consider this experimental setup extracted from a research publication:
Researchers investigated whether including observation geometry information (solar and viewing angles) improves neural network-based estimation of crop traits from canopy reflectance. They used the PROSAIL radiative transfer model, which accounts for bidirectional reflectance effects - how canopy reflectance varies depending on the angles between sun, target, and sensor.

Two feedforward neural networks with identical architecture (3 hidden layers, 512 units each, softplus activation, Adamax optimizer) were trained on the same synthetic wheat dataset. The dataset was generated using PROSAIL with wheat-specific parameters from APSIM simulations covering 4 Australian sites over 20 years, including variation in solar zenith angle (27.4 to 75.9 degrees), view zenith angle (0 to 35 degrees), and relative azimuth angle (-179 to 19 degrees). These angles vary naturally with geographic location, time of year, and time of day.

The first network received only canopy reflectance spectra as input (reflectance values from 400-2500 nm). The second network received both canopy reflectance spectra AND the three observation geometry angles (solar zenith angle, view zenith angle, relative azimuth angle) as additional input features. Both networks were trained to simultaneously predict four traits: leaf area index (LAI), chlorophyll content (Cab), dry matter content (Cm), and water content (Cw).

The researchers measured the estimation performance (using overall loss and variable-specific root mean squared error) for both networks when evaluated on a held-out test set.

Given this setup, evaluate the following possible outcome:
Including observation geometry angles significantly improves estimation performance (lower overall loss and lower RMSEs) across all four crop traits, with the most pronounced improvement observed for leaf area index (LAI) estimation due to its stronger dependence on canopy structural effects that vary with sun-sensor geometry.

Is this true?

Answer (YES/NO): NO